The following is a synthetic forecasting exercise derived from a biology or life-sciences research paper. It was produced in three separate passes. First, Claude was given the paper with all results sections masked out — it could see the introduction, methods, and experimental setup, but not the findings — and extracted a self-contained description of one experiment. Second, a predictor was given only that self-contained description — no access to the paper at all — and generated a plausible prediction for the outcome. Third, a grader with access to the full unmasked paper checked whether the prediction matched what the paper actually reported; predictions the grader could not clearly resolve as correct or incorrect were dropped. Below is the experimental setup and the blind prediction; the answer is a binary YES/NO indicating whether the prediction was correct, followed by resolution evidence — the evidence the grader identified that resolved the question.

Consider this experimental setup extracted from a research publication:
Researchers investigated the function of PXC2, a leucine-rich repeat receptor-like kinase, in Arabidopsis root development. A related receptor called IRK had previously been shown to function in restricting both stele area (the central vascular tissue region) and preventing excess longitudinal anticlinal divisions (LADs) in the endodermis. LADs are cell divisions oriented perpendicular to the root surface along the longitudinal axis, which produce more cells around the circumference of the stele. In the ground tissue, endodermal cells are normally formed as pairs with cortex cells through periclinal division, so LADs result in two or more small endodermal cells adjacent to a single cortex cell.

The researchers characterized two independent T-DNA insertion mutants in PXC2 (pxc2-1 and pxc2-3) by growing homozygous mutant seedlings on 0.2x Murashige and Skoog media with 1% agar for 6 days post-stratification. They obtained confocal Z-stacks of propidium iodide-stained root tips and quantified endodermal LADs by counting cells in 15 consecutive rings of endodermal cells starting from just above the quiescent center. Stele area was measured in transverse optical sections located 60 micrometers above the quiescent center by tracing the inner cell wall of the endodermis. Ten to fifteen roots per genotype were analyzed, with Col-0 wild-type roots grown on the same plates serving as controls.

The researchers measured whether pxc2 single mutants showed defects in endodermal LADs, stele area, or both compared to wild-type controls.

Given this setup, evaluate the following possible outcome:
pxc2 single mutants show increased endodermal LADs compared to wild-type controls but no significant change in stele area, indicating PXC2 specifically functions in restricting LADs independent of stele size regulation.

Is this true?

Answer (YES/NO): NO